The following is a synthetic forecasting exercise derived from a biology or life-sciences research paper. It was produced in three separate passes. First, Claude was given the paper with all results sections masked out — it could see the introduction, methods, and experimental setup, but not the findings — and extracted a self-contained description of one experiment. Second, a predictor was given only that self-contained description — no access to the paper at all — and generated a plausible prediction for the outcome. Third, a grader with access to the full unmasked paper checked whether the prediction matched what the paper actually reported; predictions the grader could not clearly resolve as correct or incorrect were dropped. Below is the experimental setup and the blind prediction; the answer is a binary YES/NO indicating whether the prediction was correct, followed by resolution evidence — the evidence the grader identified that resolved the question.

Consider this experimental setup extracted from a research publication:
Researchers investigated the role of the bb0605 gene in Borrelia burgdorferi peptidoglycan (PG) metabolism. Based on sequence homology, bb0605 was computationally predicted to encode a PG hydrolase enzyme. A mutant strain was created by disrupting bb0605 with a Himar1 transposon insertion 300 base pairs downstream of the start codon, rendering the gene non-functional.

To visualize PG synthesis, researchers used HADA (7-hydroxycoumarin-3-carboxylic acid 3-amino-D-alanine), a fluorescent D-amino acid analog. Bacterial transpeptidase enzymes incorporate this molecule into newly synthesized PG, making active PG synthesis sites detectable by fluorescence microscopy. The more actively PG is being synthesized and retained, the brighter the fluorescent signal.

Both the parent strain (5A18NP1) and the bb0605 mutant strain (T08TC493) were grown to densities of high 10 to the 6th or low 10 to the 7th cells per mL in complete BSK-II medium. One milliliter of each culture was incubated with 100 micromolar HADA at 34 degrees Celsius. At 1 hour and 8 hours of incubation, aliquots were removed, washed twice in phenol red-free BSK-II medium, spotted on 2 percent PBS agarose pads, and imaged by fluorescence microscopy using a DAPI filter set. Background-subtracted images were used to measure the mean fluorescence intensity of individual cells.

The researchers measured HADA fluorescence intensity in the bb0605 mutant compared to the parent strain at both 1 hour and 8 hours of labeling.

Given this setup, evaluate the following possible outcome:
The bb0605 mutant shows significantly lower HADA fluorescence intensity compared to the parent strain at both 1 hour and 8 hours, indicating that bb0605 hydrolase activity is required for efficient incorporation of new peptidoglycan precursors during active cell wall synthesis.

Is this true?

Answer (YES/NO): NO